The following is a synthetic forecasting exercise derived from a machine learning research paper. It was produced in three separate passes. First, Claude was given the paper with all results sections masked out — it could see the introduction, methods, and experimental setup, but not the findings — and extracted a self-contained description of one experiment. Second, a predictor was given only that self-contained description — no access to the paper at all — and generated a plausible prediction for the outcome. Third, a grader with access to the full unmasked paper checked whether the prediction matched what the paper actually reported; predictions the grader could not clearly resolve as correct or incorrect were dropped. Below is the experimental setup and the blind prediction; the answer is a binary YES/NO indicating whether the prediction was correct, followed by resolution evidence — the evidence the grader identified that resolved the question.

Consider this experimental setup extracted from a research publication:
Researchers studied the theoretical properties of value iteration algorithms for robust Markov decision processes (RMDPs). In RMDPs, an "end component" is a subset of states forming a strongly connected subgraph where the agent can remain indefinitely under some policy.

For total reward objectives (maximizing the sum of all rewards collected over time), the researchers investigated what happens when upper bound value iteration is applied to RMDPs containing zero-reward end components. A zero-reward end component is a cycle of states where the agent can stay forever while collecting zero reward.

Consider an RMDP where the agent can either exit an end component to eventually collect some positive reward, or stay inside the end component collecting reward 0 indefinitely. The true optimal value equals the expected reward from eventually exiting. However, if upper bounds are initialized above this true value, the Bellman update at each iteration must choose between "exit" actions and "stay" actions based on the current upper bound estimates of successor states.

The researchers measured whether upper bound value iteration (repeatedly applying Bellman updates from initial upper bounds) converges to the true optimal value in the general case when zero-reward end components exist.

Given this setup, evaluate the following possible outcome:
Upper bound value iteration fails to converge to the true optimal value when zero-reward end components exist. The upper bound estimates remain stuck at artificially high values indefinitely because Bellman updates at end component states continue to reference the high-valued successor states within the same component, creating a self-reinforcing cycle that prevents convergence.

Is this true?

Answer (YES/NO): YES